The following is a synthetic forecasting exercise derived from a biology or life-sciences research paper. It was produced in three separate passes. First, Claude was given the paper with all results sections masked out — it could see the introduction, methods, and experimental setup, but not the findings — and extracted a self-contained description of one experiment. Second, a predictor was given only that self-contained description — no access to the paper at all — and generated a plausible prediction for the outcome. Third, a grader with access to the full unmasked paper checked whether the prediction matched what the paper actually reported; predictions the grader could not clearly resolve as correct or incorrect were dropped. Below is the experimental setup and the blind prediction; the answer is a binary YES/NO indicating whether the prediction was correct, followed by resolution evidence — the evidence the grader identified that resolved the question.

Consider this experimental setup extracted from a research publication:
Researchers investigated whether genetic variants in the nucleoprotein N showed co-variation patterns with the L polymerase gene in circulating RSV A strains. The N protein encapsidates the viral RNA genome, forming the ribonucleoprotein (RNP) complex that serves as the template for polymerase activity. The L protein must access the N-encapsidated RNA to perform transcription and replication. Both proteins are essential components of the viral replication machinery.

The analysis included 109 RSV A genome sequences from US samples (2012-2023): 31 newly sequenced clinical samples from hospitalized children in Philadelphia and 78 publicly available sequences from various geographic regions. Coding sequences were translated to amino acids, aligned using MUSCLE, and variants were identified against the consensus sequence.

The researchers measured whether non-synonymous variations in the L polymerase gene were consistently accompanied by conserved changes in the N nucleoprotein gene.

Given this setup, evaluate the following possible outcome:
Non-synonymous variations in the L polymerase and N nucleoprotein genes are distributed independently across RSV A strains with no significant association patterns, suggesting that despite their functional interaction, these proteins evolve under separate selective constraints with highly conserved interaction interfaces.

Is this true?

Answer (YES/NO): YES